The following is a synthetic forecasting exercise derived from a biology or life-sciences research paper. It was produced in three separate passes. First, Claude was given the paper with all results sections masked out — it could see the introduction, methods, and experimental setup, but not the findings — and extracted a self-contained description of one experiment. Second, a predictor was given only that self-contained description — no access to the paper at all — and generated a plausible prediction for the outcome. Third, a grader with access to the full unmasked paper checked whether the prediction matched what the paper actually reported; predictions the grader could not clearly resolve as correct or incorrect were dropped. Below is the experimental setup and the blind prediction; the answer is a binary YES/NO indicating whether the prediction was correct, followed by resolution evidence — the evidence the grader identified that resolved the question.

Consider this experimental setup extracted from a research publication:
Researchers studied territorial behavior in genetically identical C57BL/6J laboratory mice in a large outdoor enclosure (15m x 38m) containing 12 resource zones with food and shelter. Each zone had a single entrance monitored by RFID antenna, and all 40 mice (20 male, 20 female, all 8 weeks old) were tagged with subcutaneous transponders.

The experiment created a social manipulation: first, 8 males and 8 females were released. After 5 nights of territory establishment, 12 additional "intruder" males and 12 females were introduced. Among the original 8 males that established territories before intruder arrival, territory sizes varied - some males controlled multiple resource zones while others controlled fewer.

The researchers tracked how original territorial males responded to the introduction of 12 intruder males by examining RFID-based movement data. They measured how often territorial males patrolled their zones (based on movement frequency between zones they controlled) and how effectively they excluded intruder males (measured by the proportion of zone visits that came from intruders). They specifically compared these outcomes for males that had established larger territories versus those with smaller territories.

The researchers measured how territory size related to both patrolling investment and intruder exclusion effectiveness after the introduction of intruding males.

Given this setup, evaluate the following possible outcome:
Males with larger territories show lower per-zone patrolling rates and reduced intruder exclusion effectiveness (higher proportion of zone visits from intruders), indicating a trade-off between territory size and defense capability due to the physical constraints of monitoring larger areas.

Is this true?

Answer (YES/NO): NO